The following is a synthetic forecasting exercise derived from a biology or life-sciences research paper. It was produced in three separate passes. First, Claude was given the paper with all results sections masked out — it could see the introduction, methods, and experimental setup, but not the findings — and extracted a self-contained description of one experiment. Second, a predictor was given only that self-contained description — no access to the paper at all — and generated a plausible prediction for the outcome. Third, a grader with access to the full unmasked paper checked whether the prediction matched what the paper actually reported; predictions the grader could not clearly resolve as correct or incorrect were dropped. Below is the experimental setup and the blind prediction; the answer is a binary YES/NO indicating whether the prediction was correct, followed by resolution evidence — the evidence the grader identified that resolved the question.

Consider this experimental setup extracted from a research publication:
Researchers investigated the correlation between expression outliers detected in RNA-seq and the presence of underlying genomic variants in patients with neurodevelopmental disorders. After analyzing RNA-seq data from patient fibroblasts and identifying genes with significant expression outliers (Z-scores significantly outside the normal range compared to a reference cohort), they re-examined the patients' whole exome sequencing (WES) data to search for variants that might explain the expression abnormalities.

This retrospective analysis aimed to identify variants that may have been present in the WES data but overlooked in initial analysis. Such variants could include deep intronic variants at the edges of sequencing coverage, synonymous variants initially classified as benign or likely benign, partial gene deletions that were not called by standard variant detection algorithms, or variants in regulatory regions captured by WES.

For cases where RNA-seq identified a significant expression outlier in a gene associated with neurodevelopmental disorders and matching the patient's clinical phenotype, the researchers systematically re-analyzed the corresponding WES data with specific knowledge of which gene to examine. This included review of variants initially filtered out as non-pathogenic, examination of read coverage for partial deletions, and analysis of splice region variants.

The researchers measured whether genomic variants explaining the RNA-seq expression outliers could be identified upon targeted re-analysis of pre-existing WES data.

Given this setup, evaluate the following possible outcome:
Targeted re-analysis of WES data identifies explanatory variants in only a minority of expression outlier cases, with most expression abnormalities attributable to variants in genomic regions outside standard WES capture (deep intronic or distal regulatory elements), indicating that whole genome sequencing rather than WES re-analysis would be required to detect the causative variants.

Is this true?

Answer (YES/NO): NO